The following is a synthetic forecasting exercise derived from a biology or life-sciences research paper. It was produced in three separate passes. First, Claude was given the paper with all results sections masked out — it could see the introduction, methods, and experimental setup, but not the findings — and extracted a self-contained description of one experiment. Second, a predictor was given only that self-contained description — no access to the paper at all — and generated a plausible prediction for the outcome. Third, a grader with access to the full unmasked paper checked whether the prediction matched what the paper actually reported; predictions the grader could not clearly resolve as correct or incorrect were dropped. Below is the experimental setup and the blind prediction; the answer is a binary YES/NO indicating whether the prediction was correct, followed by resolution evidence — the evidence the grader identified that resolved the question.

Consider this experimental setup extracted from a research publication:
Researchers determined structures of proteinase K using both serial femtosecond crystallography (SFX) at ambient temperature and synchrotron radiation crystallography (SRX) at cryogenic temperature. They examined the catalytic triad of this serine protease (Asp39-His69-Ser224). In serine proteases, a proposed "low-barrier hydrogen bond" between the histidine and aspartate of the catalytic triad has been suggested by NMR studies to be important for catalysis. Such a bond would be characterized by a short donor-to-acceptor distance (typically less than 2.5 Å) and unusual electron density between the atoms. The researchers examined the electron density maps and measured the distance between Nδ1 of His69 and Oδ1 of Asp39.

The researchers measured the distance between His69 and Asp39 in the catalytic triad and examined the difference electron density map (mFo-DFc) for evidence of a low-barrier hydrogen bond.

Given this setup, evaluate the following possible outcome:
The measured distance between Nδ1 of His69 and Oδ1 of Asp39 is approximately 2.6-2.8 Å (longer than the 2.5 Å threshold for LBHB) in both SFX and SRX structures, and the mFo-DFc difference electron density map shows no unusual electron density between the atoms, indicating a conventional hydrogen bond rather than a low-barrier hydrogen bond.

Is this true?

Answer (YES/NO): YES